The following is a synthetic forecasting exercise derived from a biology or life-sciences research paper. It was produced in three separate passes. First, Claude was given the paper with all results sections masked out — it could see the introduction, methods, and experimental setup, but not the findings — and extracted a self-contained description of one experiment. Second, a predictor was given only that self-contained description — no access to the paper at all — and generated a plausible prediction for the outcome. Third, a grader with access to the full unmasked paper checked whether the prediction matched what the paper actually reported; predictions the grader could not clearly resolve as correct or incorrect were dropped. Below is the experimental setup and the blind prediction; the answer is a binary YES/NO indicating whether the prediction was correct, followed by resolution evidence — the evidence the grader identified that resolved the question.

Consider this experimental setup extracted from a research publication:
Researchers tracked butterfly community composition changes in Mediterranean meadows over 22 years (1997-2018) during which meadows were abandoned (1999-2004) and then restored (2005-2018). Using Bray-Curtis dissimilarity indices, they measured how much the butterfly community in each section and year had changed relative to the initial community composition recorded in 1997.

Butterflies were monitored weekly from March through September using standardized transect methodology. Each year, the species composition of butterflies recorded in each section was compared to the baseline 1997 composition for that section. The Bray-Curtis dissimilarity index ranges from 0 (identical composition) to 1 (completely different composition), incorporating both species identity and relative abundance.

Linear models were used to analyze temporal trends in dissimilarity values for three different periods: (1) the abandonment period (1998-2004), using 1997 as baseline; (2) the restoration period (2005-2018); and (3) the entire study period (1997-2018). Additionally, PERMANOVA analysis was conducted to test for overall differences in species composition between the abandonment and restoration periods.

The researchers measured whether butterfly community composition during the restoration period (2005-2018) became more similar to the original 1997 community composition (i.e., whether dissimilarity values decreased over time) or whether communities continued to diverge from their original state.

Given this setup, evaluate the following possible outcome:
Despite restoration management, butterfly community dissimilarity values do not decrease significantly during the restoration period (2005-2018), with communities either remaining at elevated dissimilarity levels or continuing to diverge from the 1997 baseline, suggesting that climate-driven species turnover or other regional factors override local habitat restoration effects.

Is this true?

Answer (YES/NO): NO